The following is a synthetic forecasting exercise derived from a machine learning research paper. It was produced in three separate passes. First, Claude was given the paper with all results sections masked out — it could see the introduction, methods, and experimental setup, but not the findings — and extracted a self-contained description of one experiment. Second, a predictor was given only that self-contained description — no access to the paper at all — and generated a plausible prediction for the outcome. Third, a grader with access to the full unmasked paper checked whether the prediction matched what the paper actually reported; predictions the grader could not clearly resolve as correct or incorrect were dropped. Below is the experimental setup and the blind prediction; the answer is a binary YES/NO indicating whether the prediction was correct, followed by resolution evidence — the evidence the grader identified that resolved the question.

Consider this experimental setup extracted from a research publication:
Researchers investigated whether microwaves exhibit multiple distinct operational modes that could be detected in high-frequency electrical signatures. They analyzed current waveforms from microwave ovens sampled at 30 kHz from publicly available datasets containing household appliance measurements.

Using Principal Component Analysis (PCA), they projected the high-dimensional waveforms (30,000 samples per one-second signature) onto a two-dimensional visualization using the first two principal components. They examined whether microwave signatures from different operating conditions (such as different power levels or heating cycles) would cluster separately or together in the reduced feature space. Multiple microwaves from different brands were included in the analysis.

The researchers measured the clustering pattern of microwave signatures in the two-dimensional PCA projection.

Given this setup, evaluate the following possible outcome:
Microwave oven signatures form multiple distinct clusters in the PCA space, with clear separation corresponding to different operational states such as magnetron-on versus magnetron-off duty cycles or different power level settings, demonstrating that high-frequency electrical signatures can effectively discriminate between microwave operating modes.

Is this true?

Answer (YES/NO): YES